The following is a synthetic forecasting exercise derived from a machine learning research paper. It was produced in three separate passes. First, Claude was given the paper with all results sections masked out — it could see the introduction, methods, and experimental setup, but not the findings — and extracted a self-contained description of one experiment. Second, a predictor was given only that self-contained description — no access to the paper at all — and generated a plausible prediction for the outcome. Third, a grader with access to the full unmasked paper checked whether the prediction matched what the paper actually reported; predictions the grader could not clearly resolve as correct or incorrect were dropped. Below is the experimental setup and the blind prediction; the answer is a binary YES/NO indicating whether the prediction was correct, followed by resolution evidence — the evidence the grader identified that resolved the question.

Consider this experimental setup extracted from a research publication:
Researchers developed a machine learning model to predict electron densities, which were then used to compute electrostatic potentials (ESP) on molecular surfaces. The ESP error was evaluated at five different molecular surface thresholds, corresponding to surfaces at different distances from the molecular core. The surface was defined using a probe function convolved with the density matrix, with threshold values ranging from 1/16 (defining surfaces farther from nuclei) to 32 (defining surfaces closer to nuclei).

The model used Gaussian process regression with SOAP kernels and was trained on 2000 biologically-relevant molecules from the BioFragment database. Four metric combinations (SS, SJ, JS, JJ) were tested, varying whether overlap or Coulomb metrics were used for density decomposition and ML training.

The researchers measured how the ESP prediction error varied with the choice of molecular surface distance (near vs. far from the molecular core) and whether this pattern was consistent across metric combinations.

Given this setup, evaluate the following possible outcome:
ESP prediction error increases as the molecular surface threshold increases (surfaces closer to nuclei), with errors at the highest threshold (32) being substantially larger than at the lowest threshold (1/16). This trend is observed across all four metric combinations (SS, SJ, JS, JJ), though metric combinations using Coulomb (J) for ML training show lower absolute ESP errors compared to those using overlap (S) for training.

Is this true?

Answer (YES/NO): YES